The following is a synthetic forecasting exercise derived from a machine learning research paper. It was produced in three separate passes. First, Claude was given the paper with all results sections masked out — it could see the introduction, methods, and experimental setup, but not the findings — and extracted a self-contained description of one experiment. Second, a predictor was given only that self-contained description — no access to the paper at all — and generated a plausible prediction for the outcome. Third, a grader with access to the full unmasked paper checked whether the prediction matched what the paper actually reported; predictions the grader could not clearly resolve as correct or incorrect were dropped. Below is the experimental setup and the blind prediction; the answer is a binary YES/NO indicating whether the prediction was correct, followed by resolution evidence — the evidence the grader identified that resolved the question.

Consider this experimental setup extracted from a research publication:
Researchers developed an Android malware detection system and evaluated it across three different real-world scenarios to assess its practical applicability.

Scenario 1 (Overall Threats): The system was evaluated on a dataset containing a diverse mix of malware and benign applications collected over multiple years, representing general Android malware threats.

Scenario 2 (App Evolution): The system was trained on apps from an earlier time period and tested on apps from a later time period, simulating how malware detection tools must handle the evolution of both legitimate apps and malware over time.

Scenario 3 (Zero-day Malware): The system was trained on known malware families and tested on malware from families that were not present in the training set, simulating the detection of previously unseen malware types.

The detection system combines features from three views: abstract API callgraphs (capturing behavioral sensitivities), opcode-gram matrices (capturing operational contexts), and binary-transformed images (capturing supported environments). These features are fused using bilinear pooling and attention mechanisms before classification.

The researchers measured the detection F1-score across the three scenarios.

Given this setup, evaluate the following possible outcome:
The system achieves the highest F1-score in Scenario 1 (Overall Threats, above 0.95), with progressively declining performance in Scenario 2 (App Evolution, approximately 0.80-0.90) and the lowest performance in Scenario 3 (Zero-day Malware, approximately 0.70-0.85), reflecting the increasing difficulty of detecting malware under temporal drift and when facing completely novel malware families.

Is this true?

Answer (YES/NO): NO